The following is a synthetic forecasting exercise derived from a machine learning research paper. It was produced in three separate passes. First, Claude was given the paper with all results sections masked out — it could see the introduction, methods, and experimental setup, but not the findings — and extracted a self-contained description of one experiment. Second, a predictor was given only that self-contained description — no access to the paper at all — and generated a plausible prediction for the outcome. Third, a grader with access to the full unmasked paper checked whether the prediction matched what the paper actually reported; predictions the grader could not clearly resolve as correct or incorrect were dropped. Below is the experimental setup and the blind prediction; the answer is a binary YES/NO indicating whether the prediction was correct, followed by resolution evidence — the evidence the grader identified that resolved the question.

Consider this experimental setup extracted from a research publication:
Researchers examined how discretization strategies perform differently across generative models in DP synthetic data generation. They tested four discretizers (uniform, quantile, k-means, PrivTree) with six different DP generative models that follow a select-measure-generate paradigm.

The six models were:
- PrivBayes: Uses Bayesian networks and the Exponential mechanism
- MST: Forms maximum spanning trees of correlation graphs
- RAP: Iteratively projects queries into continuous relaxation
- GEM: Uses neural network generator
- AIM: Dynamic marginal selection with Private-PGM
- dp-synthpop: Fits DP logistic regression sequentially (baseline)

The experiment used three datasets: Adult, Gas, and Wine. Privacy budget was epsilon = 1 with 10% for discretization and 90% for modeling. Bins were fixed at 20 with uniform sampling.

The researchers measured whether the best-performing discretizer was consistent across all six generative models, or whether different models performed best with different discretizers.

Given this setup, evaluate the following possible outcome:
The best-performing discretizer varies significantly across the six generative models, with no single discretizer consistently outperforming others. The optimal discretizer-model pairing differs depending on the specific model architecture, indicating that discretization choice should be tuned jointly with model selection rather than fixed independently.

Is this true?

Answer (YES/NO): NO